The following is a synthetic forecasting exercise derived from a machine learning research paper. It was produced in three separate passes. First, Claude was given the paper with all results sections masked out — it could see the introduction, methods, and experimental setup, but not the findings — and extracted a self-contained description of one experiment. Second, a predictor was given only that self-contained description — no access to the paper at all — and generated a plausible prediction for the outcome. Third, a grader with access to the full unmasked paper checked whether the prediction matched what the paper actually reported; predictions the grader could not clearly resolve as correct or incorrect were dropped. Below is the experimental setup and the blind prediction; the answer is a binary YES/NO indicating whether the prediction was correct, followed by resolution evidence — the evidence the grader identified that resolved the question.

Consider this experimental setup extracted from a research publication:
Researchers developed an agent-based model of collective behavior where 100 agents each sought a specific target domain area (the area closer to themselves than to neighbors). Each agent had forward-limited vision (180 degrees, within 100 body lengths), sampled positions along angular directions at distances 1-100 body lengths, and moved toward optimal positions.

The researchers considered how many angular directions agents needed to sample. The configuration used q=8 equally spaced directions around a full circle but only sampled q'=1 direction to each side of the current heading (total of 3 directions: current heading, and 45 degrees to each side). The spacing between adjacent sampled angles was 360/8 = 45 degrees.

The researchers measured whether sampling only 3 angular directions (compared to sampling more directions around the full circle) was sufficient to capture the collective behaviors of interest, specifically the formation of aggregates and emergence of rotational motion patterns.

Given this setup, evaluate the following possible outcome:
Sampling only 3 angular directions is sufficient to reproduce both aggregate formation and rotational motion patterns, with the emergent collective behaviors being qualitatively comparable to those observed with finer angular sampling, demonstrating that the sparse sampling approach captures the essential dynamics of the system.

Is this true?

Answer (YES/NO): YES